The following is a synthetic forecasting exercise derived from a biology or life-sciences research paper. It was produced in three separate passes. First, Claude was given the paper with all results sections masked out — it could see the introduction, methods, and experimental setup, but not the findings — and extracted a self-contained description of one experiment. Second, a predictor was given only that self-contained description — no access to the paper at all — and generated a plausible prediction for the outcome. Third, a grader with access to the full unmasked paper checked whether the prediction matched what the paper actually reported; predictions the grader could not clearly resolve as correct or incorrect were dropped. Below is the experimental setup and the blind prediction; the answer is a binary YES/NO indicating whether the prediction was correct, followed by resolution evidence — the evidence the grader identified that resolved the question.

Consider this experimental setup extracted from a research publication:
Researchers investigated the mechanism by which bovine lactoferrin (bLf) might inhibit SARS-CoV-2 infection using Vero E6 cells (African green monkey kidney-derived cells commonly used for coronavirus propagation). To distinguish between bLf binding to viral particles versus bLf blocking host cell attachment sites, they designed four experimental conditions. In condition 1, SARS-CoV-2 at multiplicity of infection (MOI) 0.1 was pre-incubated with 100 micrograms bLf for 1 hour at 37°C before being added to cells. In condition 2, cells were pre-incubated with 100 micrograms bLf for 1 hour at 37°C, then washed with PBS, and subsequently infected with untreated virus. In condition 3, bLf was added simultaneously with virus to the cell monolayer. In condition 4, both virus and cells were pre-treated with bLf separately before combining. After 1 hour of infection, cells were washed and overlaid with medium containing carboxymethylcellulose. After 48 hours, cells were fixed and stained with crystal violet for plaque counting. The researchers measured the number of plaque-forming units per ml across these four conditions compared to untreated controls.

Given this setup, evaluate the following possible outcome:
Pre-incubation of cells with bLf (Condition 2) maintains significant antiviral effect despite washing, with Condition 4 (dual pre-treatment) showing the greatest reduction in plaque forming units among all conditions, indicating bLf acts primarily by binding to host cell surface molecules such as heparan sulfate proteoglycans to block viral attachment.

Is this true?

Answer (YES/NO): NO